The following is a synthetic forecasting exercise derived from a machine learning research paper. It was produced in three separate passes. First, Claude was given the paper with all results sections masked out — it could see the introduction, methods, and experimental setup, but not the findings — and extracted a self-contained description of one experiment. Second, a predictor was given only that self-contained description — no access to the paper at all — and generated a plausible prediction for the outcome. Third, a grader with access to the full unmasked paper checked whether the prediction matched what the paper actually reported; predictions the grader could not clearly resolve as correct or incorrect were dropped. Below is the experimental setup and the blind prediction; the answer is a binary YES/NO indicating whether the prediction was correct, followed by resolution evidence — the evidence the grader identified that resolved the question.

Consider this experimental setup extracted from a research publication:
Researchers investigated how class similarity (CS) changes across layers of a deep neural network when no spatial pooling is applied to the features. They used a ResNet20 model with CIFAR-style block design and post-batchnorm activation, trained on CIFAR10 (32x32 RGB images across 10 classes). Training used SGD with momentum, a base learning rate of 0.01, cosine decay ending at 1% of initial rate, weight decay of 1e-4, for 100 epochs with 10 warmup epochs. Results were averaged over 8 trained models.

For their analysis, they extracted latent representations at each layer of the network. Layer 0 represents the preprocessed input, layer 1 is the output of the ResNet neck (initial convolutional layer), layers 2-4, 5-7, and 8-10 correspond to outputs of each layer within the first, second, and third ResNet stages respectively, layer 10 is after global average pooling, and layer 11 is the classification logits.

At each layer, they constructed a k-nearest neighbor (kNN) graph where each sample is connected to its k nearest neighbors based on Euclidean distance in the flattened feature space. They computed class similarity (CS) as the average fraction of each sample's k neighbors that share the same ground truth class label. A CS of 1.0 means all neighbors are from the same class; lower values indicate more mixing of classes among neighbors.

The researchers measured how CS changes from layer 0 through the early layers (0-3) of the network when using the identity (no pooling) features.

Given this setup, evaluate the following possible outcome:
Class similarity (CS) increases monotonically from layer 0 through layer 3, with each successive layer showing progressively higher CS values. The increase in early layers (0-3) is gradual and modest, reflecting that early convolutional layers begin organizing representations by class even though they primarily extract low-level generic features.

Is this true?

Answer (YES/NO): NO